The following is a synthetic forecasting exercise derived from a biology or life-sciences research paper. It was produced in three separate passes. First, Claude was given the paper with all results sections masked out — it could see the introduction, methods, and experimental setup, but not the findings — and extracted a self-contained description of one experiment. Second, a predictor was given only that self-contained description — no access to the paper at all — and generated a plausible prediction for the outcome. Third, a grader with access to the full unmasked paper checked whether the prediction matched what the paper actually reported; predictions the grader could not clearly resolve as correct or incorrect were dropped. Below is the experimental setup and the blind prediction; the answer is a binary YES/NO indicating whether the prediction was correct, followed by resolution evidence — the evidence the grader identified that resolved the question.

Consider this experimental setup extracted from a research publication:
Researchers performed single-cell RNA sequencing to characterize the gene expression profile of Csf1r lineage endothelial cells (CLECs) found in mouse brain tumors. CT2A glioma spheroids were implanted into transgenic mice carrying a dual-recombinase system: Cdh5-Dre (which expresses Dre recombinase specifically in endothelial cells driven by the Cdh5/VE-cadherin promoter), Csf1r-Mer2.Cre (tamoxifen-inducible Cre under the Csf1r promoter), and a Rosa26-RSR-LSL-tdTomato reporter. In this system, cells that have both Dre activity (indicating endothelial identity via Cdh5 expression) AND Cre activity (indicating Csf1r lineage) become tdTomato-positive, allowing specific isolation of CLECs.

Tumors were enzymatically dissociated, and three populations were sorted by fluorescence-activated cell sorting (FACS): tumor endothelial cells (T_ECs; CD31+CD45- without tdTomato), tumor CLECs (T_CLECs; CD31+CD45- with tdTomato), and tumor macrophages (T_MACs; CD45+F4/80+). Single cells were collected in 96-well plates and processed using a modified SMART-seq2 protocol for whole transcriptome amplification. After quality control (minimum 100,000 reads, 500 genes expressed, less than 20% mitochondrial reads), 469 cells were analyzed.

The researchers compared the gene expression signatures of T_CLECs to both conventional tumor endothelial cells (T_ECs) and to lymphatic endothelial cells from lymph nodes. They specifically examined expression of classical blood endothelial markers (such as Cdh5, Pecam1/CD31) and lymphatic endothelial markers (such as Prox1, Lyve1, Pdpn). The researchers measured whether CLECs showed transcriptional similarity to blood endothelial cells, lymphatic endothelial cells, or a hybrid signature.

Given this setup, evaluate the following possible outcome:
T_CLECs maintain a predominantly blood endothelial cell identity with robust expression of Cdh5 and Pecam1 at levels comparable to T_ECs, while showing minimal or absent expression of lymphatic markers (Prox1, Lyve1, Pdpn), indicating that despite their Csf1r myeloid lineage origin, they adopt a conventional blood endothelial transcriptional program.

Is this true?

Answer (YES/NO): NO